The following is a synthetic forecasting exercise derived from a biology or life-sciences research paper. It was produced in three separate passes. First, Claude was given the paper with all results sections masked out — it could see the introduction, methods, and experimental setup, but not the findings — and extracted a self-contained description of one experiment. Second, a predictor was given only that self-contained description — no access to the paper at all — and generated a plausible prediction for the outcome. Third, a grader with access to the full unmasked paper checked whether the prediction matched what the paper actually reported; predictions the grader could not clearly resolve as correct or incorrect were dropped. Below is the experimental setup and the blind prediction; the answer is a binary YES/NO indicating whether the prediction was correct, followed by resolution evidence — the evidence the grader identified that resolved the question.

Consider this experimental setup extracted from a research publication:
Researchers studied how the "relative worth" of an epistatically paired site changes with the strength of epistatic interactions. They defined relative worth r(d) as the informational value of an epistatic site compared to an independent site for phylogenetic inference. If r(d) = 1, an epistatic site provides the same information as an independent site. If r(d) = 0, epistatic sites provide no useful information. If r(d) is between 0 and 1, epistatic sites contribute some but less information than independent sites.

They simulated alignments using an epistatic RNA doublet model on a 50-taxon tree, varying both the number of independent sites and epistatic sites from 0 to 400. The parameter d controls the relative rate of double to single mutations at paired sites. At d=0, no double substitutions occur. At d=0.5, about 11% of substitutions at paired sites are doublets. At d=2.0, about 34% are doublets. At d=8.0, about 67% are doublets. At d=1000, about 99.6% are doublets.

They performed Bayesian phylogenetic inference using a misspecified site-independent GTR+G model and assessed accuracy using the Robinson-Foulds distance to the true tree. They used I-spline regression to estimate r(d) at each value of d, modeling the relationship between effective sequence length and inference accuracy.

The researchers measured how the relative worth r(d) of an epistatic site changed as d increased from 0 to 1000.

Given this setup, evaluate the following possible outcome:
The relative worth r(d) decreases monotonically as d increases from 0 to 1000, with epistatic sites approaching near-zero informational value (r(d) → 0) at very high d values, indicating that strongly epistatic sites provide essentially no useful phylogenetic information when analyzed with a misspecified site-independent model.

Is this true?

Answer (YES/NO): NO